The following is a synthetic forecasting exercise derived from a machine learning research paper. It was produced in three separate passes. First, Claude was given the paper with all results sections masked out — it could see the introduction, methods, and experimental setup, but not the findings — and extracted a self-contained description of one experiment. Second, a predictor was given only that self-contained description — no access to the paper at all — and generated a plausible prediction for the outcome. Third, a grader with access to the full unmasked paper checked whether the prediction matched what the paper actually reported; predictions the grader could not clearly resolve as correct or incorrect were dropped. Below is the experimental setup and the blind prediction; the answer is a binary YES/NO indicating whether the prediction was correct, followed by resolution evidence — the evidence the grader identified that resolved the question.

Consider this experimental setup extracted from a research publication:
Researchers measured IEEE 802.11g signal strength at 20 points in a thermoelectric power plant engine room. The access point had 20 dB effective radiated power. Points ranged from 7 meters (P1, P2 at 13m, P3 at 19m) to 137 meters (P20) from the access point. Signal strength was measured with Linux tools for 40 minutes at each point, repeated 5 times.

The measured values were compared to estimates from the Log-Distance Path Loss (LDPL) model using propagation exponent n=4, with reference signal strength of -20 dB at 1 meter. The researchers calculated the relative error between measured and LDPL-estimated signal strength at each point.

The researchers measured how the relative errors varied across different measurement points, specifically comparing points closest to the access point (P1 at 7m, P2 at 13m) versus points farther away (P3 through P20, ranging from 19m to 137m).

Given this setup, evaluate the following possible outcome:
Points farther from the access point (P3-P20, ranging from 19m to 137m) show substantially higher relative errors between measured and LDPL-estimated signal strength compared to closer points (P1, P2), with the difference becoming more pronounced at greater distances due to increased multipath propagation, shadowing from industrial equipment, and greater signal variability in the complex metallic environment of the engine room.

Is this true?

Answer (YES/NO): NO